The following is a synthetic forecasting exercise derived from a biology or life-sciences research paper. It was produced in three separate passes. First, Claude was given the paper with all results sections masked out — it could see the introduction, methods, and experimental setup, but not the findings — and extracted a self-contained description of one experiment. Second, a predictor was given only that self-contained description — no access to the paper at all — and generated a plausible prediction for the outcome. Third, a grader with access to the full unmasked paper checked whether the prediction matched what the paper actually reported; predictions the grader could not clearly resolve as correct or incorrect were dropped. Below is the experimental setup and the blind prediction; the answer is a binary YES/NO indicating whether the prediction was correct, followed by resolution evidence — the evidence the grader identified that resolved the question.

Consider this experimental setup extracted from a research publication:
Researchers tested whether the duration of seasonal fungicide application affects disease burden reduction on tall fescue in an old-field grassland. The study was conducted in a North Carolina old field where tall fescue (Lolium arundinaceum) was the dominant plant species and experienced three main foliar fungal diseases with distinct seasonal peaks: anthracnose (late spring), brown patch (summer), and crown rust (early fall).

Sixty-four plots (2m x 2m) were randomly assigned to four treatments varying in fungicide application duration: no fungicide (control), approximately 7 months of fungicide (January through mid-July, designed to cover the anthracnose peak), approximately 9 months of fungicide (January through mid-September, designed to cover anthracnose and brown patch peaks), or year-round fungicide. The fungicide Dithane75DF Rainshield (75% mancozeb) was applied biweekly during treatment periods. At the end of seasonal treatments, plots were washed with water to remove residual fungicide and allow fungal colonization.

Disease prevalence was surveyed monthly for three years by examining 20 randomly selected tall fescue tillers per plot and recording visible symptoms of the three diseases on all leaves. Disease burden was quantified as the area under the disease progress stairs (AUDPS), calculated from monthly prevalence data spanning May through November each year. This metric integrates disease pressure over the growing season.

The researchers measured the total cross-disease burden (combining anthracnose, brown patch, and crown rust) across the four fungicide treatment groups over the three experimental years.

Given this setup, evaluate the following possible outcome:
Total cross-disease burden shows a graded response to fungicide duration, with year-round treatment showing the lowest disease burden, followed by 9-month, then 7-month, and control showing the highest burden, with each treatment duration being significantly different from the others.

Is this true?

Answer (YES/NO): NO